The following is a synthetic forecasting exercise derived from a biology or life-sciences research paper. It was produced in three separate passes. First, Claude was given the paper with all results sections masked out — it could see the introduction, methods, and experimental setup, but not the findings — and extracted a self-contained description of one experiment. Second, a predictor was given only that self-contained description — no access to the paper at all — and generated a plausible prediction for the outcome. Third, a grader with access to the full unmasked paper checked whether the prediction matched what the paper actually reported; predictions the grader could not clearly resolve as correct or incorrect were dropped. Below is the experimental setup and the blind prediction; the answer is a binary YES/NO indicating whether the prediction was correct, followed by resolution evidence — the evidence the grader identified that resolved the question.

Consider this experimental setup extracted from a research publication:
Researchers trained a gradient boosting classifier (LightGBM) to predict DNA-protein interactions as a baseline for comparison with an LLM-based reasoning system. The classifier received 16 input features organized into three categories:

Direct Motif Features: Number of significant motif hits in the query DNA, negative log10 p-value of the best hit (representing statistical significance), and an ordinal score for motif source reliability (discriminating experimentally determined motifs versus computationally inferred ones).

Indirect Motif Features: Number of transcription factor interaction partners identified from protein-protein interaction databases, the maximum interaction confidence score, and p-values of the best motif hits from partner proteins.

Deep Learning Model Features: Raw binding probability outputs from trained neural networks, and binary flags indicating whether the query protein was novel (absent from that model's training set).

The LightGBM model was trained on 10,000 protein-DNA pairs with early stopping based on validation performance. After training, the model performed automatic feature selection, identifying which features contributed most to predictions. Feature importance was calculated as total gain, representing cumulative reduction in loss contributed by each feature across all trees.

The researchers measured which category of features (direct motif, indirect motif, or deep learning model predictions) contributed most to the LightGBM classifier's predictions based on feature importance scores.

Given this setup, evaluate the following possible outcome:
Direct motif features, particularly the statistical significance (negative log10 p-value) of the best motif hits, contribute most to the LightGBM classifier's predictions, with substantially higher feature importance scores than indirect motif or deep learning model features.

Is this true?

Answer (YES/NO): NO